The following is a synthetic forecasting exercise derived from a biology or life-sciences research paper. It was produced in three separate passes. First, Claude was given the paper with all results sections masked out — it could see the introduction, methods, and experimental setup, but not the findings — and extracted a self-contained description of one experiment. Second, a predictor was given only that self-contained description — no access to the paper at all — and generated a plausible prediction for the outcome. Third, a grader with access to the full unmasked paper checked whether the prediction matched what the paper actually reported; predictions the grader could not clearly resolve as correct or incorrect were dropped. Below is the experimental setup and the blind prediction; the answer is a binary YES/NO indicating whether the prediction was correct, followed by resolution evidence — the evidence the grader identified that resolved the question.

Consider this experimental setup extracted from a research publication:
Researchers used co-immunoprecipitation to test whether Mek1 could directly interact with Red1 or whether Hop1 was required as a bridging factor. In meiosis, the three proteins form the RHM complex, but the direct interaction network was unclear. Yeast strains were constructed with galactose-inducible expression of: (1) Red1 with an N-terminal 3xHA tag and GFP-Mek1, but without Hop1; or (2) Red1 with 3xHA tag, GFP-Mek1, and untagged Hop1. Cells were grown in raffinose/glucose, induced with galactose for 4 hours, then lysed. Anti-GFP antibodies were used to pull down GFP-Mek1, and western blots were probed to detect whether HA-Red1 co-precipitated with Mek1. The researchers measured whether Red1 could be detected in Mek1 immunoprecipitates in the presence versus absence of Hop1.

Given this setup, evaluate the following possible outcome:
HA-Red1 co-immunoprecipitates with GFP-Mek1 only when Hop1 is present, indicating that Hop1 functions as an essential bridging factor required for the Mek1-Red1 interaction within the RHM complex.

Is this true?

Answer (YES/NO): NO